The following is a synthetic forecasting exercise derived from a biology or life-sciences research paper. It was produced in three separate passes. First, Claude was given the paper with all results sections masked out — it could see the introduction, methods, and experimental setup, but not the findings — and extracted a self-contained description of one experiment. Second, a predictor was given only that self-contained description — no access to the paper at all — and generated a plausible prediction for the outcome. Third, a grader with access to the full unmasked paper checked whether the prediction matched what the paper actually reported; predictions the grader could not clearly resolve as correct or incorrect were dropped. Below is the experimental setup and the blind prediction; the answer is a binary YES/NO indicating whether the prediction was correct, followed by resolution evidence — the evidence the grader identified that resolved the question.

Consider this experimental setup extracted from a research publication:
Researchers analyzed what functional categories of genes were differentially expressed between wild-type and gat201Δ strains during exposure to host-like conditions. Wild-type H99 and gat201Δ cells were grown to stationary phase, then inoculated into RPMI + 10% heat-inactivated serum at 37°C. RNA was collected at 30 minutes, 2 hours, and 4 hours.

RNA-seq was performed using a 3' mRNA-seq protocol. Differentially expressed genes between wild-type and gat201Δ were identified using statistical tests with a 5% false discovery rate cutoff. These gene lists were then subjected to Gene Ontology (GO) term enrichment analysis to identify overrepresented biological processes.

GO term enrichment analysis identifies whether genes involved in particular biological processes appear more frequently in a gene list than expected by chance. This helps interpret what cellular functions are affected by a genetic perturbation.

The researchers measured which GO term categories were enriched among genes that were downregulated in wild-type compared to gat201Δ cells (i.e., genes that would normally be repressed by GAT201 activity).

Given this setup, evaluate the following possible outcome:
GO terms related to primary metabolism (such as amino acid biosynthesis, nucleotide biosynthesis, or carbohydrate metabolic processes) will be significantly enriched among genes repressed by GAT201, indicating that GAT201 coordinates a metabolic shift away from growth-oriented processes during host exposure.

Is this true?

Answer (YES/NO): YES